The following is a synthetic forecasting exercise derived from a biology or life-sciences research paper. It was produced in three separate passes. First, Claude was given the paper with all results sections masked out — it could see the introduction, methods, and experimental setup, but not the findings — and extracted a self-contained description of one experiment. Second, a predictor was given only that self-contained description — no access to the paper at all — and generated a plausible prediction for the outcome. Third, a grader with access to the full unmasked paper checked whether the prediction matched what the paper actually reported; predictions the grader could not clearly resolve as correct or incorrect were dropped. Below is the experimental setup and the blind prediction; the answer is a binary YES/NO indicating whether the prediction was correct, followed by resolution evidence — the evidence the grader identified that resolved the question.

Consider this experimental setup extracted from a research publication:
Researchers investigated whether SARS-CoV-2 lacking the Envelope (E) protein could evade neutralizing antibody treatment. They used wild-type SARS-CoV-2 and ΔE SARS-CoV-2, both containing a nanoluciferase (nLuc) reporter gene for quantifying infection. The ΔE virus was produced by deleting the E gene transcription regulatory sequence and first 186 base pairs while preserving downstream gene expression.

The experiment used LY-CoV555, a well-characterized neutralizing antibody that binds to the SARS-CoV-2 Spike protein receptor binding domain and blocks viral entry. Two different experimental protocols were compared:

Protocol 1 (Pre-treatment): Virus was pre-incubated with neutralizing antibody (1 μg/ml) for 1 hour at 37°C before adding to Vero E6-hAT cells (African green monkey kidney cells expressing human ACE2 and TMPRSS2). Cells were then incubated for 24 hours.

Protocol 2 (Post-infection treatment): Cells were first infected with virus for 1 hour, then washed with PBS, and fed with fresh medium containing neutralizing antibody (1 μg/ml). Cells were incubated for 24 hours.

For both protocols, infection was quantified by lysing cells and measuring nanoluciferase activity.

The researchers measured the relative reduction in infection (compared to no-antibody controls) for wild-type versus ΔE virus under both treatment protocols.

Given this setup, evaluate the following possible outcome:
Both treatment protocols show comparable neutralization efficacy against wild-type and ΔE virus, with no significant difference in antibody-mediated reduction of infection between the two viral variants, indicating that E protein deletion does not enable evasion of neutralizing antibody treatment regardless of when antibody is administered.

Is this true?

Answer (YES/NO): NO